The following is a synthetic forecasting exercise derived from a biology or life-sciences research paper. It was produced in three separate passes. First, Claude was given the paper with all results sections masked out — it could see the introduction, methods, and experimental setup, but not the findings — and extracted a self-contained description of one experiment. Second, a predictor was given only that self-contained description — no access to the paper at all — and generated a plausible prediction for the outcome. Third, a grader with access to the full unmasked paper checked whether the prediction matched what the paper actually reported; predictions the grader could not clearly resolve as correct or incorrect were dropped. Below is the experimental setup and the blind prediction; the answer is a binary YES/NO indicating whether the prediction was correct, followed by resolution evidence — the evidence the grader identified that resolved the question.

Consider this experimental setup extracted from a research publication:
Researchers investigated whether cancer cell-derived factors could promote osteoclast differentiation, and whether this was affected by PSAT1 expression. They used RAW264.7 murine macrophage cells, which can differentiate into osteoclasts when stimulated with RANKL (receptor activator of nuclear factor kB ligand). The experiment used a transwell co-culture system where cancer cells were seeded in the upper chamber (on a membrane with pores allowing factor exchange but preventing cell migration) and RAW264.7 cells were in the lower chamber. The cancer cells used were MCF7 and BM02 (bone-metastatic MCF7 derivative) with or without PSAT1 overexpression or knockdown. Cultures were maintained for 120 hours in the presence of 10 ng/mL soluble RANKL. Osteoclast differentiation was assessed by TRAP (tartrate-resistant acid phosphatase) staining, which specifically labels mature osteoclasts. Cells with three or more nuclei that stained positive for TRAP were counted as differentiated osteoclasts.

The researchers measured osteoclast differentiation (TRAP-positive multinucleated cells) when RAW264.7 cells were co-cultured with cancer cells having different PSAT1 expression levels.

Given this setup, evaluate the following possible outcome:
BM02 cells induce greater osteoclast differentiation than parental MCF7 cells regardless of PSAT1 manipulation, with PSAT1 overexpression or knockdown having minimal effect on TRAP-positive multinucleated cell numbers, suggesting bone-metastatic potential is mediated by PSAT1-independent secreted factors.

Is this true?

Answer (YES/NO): NO